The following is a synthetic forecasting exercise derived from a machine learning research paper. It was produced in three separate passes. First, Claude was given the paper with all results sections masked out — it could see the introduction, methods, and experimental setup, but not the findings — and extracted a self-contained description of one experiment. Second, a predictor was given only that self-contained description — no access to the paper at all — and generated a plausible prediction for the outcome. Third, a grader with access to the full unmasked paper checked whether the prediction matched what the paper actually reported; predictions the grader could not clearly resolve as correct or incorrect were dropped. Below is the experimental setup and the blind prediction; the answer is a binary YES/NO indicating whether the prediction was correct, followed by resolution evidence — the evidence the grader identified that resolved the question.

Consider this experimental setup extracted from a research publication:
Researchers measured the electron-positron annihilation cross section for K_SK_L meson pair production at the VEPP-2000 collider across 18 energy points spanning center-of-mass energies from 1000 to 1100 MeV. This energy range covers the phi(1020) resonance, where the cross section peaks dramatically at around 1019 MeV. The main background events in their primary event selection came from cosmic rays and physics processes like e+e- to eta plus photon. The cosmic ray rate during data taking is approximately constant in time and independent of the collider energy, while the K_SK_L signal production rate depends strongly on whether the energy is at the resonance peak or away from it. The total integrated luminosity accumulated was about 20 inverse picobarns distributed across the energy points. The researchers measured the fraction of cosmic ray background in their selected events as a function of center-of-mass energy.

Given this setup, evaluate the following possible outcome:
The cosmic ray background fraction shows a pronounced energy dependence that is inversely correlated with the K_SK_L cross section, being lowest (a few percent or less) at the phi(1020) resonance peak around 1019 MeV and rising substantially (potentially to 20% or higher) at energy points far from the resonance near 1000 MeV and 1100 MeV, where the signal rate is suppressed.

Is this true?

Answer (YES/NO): NO